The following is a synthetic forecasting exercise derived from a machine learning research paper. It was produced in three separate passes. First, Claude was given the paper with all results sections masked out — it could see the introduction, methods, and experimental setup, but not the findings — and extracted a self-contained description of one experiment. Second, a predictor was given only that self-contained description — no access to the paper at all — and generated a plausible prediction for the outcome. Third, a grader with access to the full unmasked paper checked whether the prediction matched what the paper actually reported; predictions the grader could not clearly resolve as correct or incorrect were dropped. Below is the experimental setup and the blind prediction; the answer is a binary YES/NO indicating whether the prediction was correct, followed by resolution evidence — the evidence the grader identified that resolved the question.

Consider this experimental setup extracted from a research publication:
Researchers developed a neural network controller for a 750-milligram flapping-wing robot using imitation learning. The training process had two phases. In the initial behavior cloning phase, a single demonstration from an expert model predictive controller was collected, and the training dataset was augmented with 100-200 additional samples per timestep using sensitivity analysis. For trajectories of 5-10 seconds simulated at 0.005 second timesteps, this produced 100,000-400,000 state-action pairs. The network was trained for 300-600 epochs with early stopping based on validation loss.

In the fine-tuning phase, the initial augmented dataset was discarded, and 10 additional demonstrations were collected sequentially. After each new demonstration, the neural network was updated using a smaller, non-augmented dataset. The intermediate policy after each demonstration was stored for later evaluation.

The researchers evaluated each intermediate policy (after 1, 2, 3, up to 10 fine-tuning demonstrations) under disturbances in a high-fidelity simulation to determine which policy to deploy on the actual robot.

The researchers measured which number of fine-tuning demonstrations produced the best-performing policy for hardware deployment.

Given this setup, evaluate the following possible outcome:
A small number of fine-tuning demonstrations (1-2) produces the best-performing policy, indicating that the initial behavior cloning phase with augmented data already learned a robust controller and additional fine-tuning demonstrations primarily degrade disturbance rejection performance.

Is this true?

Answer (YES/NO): NO